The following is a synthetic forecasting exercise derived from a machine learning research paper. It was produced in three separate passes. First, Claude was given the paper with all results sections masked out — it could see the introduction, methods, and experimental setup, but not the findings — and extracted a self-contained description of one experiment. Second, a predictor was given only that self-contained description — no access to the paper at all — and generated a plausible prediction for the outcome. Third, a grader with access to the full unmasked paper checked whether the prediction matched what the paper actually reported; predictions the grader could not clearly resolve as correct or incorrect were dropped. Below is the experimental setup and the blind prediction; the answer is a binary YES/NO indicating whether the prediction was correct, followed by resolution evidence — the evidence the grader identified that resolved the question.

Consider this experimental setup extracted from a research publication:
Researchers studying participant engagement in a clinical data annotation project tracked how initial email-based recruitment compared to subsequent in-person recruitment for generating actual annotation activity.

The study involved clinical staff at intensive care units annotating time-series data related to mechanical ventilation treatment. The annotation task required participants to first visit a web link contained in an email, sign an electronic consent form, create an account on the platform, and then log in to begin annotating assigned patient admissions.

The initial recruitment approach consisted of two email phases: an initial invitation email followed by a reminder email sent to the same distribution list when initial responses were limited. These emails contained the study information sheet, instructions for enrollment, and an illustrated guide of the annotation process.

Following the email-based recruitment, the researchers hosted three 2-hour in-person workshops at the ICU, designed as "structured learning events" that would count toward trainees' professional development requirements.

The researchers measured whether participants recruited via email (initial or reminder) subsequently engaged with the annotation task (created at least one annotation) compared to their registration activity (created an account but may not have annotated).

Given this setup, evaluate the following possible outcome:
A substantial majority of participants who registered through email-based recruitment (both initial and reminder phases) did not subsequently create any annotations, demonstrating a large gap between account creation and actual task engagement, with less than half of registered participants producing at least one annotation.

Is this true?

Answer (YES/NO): YES